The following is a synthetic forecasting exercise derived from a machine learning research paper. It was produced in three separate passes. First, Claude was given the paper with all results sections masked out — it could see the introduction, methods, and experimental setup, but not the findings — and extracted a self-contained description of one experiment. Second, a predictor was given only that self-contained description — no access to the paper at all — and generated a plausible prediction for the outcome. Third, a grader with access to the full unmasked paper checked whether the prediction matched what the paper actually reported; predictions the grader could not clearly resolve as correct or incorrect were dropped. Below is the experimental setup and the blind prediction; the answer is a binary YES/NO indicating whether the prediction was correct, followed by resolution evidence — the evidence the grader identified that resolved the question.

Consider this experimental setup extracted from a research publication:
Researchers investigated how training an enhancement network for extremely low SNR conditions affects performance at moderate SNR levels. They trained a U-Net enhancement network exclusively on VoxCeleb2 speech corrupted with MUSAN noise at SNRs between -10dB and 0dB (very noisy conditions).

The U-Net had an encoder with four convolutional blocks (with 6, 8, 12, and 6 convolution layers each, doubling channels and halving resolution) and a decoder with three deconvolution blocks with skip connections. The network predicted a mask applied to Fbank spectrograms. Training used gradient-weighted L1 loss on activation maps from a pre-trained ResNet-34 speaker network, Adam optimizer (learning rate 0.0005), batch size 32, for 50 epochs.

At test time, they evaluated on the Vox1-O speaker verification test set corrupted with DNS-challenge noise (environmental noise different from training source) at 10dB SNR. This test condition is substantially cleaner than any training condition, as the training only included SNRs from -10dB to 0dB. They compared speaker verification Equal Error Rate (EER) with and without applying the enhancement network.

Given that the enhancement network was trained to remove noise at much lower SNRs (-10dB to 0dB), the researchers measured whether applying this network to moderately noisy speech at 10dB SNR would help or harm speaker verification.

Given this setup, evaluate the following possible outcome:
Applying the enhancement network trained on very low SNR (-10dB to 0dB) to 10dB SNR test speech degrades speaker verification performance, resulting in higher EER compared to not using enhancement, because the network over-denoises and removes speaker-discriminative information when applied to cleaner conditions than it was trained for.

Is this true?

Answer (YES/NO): NO